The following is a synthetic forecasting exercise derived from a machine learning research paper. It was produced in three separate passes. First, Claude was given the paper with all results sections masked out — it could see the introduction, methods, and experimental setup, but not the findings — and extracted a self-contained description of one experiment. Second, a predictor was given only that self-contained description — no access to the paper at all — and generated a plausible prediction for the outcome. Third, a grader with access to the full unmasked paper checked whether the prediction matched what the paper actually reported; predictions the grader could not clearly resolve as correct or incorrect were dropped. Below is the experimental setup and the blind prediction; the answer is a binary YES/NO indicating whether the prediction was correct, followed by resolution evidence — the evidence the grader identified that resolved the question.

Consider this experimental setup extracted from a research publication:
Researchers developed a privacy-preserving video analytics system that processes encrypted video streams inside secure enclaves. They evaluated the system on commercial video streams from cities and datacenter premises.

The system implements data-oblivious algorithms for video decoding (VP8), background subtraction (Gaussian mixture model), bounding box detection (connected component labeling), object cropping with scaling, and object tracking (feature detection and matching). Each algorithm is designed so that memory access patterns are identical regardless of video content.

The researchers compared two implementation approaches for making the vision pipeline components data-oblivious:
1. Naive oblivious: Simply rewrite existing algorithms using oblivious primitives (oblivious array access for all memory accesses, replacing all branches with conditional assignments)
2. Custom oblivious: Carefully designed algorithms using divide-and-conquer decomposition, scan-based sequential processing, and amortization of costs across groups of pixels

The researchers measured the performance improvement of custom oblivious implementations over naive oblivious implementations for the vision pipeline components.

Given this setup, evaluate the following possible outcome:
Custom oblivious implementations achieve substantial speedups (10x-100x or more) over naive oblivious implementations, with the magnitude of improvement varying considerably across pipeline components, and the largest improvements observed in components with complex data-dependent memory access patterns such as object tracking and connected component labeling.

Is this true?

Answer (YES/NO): NO